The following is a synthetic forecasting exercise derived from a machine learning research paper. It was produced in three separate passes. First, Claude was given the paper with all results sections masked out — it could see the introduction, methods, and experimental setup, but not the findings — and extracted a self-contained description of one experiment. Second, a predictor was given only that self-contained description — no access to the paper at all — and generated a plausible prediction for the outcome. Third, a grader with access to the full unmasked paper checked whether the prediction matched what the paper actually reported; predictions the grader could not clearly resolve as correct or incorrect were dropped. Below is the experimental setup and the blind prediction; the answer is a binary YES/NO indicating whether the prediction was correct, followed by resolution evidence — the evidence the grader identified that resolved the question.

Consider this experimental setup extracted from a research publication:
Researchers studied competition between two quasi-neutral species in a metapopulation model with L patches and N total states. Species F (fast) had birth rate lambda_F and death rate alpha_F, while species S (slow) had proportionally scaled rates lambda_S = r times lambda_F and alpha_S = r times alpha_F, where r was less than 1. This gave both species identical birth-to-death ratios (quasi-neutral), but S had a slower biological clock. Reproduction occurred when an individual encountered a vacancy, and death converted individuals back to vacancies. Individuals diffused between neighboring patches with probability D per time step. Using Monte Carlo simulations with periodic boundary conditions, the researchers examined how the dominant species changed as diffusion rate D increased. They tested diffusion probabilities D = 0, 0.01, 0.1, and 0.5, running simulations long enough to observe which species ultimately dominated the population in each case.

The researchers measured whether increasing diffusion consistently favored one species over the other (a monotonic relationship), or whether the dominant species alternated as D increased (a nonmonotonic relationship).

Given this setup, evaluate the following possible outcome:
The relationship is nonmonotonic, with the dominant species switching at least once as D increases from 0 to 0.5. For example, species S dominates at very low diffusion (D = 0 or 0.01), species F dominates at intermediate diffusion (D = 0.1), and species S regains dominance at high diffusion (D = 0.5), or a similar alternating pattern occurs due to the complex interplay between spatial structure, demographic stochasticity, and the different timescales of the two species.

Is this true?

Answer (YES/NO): YES